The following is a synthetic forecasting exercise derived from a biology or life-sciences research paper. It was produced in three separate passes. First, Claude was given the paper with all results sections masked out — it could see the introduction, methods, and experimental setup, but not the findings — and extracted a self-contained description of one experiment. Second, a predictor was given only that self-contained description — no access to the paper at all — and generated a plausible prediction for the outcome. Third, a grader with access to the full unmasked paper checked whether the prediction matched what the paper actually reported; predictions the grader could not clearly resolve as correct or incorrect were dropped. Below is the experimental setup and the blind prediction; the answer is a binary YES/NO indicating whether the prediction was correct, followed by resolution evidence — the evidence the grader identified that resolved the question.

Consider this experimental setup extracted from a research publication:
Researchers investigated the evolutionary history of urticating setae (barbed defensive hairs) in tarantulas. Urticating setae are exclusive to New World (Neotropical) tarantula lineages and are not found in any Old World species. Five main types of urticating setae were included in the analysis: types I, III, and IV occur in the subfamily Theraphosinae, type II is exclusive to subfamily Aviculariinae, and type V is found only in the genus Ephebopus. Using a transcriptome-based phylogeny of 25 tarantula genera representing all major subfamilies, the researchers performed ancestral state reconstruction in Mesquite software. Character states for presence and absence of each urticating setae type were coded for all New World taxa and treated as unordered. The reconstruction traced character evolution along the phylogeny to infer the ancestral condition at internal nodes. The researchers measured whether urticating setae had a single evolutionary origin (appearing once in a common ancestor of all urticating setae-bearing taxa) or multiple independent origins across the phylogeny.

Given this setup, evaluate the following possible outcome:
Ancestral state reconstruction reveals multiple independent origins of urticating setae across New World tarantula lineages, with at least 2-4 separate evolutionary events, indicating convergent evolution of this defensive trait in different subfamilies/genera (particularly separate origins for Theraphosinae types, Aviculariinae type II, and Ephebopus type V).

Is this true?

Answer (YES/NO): NO